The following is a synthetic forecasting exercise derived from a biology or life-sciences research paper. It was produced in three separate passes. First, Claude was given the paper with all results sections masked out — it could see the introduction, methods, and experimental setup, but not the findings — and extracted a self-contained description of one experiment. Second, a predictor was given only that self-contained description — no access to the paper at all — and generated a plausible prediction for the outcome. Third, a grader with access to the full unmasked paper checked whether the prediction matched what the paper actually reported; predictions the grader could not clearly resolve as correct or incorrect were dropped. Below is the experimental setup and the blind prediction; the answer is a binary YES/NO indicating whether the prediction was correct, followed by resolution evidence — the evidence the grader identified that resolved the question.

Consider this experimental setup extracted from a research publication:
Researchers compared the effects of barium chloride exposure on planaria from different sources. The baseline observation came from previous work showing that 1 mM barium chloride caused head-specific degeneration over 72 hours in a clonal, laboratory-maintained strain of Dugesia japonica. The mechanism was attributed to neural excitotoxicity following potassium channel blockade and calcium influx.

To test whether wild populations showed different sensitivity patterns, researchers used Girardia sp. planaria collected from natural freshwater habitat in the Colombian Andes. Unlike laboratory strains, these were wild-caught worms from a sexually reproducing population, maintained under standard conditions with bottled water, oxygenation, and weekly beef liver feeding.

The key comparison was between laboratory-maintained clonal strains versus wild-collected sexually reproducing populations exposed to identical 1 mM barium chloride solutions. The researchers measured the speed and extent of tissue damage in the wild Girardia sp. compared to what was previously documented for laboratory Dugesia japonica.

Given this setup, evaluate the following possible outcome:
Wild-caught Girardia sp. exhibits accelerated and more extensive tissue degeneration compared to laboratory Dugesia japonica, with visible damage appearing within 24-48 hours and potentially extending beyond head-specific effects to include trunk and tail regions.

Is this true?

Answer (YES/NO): NO